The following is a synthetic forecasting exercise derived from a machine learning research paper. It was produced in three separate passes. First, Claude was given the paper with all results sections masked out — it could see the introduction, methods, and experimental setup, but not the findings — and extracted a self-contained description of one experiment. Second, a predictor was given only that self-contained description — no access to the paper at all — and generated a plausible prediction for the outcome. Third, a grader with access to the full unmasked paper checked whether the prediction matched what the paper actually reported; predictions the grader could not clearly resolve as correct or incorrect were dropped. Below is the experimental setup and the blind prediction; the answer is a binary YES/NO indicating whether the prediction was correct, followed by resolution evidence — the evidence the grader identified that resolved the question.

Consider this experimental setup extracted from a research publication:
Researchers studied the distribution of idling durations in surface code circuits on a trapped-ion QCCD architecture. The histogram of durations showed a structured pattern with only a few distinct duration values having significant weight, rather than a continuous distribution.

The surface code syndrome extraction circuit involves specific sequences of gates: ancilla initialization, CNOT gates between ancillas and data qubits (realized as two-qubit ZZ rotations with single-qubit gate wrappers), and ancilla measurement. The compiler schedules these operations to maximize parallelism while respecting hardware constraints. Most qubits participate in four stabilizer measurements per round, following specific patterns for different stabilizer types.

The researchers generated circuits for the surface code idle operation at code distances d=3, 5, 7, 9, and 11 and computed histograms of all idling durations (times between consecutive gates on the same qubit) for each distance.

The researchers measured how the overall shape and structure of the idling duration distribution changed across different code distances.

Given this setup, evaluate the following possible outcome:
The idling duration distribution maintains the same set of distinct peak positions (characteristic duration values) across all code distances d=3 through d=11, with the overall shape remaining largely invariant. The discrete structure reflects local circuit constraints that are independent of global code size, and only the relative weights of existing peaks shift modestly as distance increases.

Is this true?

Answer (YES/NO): YES